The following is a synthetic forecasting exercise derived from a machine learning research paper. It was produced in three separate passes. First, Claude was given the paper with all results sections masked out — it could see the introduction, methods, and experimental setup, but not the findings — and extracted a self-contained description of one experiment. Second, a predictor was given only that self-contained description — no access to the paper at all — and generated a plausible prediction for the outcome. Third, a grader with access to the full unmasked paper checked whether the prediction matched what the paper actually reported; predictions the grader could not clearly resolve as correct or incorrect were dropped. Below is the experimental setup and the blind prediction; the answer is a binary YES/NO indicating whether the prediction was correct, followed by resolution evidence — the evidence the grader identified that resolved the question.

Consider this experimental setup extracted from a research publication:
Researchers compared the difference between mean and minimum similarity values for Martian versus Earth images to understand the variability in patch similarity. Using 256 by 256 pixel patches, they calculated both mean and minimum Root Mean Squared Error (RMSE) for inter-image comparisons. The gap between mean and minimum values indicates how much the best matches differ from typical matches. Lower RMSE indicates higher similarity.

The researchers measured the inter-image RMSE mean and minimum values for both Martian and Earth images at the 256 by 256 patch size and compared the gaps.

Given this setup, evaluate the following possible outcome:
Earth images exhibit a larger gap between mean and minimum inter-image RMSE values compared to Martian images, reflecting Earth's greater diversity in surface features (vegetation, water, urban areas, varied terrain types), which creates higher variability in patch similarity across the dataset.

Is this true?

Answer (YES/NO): YES